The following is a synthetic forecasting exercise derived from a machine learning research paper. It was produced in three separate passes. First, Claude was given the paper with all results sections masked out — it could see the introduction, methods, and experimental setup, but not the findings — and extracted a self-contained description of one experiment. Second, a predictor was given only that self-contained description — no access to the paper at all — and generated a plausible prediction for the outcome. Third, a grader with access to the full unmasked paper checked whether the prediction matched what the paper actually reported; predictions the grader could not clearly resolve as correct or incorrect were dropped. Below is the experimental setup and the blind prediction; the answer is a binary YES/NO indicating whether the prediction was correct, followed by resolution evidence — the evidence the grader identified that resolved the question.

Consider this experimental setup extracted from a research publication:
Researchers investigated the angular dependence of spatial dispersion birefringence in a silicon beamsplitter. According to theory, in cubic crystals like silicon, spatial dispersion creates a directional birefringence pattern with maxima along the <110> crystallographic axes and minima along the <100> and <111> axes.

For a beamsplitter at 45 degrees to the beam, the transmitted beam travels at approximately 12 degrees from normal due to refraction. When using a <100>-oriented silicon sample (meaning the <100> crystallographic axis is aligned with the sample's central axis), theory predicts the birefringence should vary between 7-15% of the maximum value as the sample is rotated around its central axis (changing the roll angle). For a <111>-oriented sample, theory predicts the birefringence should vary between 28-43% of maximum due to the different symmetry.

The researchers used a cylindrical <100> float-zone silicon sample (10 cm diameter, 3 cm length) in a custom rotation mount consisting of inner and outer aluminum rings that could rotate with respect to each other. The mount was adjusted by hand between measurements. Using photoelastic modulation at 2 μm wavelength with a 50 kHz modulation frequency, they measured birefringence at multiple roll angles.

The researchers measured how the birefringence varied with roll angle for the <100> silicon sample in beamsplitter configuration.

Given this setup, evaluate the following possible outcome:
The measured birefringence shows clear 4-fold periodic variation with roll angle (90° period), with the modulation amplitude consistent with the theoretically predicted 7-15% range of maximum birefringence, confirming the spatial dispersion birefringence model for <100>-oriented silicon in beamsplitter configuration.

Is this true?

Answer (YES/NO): NO